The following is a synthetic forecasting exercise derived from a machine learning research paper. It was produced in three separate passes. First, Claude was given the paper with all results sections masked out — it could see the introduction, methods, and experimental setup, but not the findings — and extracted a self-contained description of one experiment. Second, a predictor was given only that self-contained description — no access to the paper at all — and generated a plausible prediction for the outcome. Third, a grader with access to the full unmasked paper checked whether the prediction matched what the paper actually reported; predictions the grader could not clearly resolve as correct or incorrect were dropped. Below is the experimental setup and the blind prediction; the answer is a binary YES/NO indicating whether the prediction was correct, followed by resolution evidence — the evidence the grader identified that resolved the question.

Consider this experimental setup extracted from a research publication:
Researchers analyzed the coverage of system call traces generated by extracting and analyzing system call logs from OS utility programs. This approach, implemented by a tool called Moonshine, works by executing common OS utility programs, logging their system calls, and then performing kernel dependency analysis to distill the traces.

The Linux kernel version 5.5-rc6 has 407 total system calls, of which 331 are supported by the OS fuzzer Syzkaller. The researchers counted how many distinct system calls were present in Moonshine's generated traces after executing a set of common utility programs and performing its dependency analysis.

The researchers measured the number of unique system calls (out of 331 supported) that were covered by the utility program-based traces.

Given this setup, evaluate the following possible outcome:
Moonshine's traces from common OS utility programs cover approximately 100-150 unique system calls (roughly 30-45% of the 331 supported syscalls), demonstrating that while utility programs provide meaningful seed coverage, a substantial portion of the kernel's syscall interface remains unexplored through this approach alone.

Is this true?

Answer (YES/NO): NO